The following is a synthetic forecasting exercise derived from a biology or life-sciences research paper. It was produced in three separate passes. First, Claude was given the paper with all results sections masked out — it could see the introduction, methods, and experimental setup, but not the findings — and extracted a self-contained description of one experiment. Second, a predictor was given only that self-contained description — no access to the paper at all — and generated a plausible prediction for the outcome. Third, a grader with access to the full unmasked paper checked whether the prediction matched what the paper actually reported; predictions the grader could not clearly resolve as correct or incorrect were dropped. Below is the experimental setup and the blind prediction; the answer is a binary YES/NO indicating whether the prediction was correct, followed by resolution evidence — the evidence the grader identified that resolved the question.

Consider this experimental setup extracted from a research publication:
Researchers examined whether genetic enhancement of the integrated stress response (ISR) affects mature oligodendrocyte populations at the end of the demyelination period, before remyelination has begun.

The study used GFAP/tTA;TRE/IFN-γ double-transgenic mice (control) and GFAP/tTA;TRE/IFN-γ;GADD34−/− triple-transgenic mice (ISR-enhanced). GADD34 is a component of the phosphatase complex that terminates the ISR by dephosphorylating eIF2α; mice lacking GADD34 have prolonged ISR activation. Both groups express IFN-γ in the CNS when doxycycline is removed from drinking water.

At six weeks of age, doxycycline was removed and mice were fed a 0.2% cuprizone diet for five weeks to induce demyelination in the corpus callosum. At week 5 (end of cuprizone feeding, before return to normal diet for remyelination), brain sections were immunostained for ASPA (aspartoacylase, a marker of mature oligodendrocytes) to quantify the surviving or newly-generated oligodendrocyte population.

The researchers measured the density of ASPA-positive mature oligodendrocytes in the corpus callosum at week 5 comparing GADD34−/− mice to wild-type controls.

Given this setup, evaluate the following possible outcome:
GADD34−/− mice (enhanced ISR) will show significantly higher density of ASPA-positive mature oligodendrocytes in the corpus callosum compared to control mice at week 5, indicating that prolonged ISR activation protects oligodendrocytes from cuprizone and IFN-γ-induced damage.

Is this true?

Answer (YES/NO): NO